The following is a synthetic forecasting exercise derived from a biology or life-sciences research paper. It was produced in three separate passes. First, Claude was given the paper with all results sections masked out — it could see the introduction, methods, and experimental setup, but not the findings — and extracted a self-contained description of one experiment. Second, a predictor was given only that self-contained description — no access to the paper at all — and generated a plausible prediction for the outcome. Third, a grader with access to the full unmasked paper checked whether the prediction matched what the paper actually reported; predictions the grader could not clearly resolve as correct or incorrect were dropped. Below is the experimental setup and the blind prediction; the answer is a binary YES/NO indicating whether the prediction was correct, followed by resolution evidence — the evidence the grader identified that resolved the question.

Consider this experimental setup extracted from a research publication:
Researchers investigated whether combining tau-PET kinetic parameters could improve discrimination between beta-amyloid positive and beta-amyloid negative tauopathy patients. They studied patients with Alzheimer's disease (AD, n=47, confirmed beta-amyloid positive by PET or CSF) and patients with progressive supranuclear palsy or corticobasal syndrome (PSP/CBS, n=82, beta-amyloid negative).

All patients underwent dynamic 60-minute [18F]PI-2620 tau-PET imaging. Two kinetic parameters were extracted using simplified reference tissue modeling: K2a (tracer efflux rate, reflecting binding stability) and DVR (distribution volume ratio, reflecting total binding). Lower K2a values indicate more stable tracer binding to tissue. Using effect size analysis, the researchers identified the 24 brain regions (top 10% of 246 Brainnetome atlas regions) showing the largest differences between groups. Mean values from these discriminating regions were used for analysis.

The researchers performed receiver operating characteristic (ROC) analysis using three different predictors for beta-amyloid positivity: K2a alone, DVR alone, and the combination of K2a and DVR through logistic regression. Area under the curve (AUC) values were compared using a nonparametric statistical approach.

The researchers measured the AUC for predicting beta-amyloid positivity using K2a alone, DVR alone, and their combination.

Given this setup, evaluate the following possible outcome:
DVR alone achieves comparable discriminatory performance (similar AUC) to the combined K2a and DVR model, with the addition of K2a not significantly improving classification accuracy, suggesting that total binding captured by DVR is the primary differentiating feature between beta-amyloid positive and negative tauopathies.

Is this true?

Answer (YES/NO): NO